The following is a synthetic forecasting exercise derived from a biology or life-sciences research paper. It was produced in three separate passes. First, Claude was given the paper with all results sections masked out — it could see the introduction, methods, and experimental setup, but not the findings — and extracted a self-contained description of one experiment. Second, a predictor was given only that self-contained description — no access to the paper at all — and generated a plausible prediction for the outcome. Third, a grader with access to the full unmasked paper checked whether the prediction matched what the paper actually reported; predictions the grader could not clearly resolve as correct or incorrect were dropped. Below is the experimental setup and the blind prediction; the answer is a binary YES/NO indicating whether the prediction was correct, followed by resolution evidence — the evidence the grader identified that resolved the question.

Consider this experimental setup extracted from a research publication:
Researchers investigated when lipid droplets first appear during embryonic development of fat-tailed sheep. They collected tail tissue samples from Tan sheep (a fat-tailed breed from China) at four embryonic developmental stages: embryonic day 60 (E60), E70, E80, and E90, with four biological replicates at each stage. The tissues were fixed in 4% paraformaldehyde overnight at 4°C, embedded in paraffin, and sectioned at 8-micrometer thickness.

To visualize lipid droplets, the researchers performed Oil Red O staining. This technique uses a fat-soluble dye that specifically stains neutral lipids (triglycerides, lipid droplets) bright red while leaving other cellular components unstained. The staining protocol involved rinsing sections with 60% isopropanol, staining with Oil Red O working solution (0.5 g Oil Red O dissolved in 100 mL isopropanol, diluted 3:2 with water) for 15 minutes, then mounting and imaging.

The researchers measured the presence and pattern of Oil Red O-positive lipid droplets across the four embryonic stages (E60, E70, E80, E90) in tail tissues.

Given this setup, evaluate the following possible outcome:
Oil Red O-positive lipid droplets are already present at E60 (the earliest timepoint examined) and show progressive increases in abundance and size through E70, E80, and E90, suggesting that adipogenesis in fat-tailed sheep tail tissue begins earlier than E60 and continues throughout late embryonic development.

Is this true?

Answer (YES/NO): NO